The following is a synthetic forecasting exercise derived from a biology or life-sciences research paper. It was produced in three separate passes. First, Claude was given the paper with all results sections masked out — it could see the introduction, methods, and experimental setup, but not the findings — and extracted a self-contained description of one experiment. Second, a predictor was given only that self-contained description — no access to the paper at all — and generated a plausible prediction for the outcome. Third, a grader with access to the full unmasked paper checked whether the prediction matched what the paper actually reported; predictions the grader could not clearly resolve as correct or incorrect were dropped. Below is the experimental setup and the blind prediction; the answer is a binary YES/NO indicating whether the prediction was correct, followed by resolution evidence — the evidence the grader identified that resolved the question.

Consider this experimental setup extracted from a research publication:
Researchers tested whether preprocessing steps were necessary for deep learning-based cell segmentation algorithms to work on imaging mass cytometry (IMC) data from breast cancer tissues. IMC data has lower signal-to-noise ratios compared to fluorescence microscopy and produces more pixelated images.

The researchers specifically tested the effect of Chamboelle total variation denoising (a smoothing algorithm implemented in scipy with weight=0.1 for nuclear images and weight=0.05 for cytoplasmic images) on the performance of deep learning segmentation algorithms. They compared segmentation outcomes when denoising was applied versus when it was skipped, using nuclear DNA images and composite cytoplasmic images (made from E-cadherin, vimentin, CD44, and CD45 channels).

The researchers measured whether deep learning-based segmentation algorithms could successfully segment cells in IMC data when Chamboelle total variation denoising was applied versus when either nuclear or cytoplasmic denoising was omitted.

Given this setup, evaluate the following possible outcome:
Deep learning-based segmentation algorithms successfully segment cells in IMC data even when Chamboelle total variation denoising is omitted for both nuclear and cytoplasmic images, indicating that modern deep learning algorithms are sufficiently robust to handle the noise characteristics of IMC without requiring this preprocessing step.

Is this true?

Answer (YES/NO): NO